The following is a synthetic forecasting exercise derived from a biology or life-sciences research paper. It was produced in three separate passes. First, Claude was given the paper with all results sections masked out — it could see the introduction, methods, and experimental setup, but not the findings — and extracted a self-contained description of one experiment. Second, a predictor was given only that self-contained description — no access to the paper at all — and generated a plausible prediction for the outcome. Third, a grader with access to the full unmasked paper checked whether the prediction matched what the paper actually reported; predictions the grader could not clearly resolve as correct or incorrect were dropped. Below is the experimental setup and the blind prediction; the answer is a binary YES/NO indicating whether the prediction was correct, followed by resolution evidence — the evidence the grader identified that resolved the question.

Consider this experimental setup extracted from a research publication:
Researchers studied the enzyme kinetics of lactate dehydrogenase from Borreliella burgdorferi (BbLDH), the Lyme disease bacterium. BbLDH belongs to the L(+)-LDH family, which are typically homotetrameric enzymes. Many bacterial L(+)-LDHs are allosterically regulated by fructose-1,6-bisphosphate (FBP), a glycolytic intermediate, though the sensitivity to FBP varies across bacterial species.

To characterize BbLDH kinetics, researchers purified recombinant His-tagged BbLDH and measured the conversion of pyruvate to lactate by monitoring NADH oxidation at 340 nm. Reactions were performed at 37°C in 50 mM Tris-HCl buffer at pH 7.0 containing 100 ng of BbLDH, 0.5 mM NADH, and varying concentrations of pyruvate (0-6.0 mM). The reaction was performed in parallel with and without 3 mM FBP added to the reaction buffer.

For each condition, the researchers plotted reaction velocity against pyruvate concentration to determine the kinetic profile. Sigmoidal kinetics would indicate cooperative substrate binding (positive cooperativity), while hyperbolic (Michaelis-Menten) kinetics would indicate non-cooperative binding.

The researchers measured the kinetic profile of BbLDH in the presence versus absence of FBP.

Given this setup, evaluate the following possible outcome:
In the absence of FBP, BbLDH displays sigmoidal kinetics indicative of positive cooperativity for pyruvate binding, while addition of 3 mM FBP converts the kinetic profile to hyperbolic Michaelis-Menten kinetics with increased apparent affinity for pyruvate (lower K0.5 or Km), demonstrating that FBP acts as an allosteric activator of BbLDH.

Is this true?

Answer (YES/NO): NO